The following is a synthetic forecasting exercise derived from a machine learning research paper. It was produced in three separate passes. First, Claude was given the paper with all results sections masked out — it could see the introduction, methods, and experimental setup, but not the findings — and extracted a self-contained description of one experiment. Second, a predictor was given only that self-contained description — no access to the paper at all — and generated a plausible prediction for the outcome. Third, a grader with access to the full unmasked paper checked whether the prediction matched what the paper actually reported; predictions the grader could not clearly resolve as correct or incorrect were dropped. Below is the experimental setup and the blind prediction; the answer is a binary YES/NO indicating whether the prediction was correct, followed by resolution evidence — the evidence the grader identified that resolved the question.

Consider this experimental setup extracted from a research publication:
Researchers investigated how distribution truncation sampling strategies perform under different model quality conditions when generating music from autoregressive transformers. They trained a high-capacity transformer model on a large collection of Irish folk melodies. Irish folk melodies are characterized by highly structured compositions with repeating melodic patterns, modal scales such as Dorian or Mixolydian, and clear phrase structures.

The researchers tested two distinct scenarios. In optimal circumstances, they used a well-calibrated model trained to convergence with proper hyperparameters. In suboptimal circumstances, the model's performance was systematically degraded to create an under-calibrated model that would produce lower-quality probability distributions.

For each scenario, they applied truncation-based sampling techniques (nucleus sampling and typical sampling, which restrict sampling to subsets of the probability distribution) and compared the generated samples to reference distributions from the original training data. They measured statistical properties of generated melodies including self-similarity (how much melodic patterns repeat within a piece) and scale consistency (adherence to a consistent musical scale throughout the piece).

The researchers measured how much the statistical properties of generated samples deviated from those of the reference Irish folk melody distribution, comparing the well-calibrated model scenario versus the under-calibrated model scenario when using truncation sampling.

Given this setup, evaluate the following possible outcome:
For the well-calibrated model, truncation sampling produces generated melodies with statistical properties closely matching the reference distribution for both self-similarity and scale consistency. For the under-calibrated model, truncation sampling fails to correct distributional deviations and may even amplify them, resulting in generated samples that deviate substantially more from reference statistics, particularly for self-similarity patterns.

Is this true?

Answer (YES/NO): NO